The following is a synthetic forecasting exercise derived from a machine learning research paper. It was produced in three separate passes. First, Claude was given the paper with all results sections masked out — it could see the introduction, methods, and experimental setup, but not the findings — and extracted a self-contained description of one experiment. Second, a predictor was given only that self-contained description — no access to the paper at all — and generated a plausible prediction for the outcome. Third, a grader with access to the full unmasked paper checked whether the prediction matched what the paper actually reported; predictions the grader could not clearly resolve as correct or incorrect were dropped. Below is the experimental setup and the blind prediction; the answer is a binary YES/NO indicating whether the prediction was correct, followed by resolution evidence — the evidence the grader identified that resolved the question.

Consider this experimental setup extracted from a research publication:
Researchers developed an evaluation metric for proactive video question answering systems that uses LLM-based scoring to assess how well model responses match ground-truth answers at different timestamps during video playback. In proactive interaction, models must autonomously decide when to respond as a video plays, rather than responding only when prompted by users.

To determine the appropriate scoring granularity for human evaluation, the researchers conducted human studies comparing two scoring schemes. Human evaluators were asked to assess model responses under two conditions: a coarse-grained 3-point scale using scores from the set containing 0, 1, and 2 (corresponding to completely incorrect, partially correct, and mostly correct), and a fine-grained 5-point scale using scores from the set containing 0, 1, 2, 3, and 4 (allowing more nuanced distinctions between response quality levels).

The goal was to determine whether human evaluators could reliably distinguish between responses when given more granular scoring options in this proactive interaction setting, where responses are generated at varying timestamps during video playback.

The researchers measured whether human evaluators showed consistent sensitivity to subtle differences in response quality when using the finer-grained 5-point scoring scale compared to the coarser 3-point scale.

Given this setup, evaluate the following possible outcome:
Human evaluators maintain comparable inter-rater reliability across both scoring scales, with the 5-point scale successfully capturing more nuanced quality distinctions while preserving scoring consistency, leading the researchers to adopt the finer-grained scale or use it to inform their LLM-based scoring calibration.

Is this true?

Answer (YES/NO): NO